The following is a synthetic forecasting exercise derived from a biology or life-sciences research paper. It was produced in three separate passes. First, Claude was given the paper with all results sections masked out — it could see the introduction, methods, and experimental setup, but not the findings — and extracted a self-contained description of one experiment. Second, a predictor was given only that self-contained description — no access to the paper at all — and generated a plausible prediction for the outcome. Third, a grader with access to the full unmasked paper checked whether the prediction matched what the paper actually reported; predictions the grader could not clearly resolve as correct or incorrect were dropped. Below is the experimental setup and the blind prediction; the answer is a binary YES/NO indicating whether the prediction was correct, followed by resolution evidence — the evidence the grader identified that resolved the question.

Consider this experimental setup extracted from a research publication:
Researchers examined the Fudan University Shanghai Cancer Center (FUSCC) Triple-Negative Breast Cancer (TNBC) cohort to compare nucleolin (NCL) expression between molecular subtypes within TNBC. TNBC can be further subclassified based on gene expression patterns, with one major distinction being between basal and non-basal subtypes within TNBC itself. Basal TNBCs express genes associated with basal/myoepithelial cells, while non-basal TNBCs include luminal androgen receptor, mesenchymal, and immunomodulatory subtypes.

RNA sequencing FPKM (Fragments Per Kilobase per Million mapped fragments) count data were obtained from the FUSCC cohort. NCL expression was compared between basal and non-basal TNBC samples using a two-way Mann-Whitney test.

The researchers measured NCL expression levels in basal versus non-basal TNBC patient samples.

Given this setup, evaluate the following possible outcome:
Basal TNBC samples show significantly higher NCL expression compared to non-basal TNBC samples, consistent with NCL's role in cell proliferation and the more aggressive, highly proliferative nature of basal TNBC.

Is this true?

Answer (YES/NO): YES